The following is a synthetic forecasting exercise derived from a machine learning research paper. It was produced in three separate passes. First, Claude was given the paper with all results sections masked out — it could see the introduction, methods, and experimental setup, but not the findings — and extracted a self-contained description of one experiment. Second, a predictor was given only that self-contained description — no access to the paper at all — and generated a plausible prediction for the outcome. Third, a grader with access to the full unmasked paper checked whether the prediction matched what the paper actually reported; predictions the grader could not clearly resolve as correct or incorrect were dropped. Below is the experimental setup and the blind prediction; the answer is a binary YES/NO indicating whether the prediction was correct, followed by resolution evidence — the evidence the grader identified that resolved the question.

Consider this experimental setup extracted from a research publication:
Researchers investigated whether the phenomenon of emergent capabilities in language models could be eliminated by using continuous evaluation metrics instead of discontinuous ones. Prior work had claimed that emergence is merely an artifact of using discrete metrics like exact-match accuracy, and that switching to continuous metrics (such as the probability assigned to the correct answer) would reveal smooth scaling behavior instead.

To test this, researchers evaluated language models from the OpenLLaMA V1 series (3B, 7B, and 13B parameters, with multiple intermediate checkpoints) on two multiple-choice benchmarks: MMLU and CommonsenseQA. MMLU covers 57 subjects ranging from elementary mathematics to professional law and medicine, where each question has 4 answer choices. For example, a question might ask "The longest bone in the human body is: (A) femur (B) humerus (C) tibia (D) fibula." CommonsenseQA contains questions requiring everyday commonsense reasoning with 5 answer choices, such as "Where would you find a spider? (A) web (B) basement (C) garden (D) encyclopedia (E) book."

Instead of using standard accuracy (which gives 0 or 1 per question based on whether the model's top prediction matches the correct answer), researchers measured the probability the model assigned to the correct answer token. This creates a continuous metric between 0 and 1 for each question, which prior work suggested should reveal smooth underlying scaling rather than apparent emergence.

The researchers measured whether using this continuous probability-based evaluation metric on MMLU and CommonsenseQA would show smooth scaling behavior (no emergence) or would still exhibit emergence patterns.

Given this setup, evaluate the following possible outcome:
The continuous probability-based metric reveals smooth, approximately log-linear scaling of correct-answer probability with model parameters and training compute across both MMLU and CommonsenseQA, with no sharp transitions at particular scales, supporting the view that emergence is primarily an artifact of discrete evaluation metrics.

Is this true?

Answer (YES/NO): NO